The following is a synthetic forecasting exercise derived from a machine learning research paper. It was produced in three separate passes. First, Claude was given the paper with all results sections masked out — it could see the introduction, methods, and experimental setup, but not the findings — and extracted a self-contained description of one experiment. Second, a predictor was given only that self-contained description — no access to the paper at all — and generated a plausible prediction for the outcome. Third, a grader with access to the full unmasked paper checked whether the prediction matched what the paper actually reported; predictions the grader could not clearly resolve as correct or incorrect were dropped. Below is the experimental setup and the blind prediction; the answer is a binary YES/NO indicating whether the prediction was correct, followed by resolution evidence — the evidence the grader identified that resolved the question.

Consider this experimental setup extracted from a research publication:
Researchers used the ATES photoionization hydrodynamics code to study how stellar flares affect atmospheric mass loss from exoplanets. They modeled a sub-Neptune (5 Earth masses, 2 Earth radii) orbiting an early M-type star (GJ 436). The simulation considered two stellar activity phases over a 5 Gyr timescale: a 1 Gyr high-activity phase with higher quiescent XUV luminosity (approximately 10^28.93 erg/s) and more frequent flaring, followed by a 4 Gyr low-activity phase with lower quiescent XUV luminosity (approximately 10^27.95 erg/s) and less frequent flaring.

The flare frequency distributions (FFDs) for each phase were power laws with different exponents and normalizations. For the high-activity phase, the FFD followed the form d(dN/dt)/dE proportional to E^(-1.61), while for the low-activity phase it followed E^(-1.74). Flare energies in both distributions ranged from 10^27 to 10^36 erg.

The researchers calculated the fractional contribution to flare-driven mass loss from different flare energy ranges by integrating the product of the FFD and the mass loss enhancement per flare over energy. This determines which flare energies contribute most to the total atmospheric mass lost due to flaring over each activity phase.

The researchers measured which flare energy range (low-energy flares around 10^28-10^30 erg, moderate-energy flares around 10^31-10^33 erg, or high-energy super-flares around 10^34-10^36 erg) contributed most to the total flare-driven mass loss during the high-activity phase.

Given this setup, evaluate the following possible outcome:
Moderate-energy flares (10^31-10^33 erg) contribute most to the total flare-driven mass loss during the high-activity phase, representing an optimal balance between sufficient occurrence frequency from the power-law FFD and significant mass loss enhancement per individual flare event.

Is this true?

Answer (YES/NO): NO